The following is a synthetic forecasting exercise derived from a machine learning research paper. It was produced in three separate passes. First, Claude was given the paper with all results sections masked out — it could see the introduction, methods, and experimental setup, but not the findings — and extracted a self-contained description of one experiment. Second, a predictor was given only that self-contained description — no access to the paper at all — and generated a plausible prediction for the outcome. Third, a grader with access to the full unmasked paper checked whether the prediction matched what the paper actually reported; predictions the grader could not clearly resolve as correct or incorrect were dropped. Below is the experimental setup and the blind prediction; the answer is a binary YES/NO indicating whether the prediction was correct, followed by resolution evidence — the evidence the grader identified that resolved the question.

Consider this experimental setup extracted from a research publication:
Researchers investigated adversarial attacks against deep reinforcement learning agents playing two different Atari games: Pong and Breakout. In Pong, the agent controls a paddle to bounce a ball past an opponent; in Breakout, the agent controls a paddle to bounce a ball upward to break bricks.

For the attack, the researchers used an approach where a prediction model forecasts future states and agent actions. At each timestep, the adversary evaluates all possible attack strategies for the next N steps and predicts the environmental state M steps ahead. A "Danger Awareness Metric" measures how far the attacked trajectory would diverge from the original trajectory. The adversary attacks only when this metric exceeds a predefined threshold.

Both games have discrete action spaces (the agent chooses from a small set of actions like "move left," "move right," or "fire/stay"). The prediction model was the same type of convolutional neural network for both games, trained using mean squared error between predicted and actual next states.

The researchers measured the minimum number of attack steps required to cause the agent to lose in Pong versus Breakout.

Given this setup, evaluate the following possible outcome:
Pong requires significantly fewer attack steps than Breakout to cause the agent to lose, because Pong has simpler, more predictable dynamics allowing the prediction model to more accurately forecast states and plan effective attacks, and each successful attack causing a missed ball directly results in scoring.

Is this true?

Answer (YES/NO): NO